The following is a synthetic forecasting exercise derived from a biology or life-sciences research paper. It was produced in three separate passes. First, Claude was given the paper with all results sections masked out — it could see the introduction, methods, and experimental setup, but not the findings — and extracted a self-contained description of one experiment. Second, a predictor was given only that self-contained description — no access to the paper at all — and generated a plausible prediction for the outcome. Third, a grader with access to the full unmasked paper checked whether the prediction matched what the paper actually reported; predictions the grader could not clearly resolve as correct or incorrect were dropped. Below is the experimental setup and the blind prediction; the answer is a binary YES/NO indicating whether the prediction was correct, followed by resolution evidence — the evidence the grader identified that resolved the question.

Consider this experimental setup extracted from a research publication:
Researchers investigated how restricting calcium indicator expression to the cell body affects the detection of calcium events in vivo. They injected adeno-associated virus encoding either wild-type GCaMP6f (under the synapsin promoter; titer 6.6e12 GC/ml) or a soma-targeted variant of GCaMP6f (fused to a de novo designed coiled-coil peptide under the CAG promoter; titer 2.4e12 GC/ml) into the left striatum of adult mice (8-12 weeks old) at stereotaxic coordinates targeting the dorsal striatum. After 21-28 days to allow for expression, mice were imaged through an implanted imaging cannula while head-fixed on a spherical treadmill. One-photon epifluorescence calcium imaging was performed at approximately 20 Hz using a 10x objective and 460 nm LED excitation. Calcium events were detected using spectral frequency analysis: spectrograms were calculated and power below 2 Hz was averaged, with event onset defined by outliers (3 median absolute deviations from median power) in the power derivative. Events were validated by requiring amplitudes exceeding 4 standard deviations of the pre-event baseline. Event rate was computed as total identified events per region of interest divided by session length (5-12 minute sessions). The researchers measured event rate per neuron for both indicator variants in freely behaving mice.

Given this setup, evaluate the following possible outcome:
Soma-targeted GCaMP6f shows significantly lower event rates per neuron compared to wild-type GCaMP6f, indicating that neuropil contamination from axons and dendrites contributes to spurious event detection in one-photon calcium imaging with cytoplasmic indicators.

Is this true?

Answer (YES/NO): NO